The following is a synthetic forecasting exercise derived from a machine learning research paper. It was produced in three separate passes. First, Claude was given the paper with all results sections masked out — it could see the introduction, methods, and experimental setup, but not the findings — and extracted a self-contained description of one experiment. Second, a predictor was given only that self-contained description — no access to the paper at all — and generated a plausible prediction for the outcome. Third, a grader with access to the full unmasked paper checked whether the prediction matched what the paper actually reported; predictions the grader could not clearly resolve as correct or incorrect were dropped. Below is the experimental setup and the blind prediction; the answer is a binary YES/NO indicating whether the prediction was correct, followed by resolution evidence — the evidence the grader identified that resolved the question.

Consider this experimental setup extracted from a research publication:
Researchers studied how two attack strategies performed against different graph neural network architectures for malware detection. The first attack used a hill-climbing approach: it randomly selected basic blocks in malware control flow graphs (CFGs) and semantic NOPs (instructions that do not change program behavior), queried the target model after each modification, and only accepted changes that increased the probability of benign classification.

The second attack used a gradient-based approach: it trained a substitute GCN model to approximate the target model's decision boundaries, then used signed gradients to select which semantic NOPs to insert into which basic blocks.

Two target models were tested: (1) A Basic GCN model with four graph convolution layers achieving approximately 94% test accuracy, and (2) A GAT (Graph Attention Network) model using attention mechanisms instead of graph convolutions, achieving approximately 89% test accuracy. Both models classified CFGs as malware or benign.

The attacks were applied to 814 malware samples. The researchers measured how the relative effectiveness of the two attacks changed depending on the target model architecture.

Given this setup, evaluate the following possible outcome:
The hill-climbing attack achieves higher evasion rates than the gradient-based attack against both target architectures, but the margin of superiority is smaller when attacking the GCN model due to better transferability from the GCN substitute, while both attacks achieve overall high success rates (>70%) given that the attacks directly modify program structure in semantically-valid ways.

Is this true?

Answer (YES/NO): NO